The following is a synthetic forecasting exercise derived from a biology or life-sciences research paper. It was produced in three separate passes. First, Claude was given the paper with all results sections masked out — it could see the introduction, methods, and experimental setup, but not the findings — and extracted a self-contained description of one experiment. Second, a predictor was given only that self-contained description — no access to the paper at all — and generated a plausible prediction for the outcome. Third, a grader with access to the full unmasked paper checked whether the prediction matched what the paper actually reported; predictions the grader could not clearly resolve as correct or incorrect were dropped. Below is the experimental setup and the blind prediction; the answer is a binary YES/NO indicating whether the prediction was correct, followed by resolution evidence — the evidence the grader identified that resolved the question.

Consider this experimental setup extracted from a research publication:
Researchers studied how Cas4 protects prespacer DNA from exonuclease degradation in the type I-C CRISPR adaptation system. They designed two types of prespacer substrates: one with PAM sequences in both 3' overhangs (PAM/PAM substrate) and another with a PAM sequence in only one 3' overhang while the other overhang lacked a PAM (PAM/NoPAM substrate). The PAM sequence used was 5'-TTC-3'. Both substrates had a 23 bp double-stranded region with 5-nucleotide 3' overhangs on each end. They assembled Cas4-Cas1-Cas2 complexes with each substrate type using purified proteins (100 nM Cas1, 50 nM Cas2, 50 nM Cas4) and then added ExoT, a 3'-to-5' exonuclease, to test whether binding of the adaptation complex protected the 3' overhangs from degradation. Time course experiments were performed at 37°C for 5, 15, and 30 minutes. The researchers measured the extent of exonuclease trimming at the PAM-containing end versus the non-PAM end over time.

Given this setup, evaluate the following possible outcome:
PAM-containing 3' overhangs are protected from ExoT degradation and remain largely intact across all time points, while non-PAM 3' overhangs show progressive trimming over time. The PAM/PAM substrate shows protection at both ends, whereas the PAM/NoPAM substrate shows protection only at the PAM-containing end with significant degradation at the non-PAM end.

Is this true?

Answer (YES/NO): NO